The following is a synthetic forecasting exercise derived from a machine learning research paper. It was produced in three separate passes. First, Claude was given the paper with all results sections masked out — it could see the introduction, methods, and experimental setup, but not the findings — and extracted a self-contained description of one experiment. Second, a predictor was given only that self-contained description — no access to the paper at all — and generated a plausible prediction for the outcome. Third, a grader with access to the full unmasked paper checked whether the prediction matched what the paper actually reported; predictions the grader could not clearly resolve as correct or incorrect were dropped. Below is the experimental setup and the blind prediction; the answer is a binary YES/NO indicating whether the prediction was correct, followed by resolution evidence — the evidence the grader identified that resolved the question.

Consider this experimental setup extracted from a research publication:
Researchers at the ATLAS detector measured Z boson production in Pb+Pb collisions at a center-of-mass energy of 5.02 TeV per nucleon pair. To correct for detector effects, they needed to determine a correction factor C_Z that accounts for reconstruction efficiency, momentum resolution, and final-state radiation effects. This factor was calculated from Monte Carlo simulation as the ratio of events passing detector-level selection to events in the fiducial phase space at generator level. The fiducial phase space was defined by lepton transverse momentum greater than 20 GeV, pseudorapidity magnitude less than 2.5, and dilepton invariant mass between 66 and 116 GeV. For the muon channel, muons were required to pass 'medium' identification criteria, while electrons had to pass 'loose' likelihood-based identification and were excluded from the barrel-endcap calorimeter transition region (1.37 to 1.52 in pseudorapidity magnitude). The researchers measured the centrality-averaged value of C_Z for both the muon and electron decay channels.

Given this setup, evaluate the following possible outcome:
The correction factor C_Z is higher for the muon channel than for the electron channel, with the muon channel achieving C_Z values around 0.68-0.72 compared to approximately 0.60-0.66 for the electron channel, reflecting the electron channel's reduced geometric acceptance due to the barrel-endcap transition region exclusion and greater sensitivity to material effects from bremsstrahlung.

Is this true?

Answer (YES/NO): NO